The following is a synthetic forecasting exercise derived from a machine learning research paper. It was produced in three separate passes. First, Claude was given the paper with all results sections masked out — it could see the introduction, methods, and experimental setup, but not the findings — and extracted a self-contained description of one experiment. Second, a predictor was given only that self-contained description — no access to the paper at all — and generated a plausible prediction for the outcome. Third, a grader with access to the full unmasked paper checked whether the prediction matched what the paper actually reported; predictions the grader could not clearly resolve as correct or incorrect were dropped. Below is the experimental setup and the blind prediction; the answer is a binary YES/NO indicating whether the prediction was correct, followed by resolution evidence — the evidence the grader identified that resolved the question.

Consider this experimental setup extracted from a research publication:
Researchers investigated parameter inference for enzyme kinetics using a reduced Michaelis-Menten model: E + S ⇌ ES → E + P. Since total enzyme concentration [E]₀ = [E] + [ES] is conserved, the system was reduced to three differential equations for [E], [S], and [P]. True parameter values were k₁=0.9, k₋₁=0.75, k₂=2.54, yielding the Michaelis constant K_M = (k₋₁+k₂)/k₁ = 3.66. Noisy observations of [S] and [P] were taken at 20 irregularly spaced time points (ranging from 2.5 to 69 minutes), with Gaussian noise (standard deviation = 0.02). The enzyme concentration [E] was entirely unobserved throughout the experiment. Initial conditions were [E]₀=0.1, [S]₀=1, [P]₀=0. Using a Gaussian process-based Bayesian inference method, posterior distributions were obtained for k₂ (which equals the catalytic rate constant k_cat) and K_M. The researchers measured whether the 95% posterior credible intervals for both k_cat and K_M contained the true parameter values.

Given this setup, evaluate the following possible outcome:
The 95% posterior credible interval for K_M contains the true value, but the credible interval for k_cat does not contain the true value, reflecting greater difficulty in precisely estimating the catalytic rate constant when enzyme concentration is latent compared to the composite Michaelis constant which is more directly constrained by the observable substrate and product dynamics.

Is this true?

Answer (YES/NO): NO